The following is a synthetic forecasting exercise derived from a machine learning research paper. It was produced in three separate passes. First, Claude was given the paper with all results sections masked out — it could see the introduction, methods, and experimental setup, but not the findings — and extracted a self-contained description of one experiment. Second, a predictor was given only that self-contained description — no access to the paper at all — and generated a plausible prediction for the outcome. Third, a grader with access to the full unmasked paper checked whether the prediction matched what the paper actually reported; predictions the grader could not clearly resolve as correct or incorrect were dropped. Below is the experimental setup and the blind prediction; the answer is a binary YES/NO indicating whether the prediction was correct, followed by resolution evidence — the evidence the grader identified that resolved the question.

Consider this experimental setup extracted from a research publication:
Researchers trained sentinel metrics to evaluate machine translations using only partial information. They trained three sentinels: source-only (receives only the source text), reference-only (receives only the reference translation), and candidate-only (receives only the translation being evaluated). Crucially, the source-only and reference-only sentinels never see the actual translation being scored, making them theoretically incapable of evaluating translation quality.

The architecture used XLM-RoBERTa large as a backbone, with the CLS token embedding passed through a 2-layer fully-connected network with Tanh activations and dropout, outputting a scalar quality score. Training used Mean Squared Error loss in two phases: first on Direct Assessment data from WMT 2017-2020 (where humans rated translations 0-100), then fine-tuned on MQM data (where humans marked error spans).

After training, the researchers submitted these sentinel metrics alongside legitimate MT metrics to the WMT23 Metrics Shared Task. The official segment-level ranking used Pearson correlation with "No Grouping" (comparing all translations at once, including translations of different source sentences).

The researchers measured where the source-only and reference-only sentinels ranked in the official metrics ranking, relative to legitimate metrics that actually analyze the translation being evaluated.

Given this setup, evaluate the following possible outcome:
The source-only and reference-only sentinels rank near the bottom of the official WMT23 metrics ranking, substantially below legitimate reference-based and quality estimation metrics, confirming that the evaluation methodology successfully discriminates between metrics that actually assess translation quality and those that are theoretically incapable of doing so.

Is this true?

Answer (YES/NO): NO